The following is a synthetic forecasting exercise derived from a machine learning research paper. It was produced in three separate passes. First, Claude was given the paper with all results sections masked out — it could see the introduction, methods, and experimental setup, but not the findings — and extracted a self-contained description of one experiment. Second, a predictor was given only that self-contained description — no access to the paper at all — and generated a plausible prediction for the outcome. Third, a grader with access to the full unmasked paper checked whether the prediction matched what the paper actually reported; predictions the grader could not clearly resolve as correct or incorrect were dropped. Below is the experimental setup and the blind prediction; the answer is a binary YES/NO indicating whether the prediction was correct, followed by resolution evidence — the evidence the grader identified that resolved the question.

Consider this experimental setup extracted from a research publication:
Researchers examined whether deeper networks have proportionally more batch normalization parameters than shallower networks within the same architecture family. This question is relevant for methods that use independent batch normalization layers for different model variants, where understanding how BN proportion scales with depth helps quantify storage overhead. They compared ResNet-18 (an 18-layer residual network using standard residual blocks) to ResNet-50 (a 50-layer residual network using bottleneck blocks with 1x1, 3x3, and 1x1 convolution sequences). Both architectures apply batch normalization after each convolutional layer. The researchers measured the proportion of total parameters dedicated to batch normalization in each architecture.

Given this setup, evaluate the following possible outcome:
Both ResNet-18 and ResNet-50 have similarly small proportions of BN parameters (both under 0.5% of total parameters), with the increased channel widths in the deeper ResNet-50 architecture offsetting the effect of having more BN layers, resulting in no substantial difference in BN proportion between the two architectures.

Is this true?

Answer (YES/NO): NO